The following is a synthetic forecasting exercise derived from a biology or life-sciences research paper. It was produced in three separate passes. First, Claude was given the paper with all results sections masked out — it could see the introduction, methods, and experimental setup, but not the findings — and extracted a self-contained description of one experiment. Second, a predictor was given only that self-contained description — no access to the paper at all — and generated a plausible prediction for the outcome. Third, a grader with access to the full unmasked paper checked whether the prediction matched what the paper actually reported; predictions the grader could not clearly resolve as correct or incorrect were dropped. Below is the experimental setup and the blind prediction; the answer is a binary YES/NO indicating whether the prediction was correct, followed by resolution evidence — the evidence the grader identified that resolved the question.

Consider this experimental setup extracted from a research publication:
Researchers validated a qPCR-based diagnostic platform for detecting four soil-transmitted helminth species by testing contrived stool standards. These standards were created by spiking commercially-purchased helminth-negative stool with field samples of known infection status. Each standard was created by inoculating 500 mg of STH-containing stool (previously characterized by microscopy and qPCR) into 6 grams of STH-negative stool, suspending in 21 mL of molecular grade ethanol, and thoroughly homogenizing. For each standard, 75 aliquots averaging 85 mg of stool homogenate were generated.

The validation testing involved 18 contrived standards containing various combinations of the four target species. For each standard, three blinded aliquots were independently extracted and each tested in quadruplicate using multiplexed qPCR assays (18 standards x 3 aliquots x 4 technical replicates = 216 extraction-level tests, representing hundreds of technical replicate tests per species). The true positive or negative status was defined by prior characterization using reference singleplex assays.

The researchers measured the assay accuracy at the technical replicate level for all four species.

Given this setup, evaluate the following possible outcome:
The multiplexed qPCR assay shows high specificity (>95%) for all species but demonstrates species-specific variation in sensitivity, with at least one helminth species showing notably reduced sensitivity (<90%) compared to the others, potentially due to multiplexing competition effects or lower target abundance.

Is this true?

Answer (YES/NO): NO